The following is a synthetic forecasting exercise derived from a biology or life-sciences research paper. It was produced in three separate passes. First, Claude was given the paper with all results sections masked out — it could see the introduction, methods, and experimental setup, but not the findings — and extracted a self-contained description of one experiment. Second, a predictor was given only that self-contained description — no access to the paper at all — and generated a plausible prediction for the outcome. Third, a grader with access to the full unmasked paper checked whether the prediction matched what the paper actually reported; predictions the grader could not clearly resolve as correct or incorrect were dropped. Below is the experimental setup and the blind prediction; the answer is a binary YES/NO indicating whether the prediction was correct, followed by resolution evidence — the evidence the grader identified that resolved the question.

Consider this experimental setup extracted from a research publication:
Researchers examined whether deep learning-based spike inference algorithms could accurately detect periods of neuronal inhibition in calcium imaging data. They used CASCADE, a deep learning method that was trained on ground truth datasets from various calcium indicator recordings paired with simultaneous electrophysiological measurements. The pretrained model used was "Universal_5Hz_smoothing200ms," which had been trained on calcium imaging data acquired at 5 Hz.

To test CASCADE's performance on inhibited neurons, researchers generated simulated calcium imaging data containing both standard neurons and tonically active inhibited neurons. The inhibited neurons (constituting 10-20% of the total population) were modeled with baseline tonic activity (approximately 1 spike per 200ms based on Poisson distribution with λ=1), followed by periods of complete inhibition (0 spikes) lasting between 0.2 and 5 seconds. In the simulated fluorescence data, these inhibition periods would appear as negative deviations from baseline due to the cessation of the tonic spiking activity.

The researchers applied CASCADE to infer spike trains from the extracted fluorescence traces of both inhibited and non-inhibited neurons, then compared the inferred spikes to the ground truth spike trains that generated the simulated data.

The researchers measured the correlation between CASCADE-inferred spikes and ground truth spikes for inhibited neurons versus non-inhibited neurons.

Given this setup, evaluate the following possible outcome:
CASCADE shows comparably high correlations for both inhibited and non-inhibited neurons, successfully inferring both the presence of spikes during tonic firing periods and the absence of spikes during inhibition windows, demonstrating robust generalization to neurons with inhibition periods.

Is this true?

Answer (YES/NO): NO